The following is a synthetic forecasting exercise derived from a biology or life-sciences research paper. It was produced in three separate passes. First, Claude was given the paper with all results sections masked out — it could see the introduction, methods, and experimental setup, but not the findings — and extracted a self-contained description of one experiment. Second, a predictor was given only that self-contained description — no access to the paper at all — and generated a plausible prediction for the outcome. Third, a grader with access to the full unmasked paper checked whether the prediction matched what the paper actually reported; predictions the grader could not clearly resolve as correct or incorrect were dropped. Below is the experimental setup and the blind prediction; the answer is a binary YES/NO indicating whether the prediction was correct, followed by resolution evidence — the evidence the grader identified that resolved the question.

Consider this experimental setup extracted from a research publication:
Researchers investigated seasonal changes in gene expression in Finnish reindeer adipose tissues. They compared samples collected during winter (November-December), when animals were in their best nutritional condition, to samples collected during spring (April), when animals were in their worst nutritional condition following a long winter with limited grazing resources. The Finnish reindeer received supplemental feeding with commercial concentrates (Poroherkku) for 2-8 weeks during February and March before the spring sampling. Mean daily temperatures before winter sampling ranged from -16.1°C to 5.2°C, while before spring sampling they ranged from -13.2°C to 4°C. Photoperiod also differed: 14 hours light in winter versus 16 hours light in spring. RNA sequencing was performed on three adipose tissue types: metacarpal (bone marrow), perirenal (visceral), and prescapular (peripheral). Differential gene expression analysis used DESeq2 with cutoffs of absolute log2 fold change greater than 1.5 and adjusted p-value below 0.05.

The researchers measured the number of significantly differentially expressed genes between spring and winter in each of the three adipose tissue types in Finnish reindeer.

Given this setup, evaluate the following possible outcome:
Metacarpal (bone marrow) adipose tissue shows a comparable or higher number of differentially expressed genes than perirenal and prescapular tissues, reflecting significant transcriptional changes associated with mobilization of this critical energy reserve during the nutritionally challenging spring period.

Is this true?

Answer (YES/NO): NO